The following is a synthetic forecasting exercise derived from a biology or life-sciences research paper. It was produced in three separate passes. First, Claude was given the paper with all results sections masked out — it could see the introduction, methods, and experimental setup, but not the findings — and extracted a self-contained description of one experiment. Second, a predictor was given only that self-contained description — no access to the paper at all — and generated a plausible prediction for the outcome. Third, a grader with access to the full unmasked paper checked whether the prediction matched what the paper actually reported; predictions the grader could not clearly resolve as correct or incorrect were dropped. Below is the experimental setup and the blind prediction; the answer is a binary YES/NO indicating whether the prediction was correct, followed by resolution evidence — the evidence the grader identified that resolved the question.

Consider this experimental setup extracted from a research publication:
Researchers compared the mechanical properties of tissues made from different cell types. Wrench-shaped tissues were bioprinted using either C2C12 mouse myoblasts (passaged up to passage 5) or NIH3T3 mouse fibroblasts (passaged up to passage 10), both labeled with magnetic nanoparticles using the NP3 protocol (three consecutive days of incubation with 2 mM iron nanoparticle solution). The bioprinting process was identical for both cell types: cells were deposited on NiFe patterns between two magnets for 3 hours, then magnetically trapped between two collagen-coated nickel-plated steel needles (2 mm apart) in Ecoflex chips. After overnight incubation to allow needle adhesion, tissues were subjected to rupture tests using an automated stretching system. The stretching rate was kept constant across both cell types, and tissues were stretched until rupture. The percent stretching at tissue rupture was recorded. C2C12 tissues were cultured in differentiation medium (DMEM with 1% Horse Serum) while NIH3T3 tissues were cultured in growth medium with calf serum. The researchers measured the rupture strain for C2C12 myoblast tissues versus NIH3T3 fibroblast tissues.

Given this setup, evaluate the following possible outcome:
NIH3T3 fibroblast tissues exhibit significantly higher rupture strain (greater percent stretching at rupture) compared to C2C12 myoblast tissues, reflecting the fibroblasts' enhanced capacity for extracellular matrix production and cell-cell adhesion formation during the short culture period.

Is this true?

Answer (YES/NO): NO